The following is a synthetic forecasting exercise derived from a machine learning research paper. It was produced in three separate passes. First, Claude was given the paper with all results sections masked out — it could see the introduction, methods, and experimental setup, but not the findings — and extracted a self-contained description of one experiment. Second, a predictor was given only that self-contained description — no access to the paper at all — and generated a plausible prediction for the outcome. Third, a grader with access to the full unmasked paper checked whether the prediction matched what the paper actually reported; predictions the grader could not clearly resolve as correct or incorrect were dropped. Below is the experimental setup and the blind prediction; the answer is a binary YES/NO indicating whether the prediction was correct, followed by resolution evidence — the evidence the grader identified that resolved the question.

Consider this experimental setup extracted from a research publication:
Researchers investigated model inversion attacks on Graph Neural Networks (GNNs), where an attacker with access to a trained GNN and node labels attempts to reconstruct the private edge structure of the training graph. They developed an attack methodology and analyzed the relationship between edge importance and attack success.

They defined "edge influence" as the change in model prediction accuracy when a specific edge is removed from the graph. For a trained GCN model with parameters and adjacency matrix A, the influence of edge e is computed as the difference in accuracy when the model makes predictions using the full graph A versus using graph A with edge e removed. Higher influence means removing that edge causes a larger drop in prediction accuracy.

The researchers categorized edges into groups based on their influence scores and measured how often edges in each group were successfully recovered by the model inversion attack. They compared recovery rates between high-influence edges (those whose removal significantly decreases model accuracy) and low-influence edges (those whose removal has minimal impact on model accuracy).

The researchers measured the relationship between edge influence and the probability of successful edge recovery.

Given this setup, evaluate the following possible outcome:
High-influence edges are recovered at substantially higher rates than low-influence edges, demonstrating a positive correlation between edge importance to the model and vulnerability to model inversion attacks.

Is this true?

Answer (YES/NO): YES